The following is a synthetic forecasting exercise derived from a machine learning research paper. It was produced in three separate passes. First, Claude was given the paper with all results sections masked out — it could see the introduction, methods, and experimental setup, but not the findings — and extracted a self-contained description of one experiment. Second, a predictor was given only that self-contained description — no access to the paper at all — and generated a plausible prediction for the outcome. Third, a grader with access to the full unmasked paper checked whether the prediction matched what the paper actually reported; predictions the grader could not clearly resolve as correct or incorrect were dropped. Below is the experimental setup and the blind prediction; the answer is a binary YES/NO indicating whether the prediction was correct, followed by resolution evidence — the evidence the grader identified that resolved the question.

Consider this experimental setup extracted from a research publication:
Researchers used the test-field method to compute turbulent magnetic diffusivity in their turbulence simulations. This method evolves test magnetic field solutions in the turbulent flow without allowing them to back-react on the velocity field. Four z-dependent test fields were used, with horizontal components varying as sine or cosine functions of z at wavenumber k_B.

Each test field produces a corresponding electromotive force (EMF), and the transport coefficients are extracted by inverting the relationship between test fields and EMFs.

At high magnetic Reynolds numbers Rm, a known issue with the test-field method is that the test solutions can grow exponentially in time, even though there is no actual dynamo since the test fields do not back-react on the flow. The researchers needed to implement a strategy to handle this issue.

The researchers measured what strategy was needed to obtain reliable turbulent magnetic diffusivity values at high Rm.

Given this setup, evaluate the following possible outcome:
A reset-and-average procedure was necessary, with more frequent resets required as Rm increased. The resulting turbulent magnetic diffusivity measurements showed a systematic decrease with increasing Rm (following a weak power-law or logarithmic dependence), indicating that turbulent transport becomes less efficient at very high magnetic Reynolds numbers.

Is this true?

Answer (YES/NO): NO